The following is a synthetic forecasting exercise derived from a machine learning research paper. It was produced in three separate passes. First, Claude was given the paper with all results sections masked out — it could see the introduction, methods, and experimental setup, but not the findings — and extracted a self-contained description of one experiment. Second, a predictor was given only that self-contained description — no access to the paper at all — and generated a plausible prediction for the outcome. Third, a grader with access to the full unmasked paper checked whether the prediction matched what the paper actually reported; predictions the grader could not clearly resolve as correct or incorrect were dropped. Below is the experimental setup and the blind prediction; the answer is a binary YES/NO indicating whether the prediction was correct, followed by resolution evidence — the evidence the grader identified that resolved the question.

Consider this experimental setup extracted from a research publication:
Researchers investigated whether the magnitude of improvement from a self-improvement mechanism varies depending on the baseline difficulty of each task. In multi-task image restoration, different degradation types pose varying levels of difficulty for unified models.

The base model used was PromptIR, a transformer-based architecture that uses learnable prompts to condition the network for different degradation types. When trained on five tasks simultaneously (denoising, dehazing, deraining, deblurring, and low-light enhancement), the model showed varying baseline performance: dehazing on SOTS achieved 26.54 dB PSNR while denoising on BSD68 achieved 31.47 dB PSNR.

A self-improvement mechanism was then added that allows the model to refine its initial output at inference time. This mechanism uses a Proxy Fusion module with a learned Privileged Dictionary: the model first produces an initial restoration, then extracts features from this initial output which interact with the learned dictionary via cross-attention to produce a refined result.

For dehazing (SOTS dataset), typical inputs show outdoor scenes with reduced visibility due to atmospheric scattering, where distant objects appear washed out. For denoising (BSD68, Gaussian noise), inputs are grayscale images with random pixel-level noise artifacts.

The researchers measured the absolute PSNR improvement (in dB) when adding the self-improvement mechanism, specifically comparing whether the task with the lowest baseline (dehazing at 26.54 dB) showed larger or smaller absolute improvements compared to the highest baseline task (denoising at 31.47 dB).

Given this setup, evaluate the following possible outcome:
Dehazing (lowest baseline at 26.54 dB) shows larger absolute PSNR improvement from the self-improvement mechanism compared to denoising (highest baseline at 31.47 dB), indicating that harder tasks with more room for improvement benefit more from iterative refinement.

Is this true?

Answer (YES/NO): YES